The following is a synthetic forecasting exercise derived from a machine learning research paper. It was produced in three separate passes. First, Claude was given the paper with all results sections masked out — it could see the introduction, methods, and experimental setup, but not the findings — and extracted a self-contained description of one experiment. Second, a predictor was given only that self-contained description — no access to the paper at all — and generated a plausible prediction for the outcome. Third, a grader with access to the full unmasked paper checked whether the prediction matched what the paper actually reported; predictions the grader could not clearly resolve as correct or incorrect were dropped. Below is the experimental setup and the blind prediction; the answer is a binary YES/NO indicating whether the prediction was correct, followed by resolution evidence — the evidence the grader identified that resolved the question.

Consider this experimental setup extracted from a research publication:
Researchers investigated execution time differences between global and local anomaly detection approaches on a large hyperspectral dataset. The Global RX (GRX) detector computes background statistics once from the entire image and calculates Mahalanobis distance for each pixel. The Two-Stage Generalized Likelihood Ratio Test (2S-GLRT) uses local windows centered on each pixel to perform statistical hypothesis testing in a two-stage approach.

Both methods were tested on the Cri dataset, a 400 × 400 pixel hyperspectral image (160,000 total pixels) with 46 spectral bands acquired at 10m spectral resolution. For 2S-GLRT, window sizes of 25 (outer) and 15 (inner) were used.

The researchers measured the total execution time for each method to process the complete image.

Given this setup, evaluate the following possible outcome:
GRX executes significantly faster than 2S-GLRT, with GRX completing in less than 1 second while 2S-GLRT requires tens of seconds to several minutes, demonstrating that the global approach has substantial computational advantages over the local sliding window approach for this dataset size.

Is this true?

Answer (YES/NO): NO